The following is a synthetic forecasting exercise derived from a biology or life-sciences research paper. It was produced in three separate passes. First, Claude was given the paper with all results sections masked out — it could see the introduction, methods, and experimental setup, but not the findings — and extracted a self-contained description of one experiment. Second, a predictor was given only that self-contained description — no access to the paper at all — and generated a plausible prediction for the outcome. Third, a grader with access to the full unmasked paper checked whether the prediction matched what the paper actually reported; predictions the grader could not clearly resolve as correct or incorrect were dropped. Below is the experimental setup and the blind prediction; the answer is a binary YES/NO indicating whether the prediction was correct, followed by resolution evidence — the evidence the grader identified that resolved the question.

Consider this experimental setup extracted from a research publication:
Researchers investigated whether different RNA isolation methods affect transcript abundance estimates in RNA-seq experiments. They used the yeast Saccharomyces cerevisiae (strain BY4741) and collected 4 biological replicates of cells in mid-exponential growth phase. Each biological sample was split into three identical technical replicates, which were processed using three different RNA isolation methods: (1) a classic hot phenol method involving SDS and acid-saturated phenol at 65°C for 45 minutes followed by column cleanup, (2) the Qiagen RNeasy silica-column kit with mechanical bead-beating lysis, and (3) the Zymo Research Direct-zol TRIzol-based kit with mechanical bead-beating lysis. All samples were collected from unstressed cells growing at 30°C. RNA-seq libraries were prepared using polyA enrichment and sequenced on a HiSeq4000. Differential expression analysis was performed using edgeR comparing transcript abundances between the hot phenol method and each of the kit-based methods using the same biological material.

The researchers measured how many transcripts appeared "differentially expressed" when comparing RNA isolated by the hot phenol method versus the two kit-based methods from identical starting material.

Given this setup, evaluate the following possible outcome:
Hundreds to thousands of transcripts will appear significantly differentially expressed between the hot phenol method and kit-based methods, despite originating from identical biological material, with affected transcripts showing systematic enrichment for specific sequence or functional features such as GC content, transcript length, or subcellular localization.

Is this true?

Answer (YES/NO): YES